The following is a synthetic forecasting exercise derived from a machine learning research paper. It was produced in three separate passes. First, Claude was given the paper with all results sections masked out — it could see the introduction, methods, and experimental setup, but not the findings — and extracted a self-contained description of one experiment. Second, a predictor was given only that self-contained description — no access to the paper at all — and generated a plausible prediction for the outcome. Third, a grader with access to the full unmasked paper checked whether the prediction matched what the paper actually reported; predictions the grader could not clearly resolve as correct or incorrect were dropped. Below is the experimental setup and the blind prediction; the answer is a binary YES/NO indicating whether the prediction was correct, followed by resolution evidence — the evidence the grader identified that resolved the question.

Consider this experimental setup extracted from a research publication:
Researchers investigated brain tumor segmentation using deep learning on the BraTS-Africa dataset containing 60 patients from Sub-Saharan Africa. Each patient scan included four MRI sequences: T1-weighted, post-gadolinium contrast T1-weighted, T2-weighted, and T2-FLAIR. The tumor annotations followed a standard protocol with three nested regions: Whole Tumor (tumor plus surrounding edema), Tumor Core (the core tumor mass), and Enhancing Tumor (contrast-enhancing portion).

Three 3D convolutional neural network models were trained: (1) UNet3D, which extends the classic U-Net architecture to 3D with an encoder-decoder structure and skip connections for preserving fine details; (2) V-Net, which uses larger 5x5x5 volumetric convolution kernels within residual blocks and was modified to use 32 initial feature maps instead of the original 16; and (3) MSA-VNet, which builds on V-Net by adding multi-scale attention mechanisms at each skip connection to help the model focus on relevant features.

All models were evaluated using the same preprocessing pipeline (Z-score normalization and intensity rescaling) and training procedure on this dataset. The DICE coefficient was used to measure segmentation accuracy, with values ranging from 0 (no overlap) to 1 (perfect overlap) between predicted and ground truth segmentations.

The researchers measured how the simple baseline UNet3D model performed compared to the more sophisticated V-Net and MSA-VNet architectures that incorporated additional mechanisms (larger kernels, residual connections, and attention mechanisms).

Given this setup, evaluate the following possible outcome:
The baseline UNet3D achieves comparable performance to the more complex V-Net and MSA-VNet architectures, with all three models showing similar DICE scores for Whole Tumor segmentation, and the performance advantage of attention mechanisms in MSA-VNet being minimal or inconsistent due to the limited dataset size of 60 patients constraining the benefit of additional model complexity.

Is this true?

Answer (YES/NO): NO